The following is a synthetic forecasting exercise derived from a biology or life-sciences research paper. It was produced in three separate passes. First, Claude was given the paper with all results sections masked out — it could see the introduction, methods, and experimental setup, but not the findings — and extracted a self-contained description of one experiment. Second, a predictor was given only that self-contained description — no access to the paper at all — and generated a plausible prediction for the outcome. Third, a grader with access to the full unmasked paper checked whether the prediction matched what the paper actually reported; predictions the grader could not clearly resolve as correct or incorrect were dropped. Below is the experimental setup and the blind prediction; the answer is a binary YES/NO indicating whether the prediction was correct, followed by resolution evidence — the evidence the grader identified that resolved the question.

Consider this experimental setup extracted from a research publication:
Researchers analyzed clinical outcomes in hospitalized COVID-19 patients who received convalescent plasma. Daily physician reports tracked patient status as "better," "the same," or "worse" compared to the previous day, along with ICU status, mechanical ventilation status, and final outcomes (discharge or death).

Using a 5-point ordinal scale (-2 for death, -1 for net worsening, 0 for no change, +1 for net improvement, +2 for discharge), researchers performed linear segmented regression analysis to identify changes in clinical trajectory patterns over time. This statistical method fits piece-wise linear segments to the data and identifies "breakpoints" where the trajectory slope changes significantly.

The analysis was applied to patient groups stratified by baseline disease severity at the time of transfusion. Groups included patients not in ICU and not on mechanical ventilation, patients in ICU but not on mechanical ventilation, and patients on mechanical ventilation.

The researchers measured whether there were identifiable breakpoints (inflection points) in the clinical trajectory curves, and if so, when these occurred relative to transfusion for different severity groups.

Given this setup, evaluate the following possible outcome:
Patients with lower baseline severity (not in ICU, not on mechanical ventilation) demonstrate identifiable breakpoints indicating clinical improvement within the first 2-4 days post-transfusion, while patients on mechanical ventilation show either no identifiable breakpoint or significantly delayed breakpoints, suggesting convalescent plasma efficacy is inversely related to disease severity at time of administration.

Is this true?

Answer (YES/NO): NO